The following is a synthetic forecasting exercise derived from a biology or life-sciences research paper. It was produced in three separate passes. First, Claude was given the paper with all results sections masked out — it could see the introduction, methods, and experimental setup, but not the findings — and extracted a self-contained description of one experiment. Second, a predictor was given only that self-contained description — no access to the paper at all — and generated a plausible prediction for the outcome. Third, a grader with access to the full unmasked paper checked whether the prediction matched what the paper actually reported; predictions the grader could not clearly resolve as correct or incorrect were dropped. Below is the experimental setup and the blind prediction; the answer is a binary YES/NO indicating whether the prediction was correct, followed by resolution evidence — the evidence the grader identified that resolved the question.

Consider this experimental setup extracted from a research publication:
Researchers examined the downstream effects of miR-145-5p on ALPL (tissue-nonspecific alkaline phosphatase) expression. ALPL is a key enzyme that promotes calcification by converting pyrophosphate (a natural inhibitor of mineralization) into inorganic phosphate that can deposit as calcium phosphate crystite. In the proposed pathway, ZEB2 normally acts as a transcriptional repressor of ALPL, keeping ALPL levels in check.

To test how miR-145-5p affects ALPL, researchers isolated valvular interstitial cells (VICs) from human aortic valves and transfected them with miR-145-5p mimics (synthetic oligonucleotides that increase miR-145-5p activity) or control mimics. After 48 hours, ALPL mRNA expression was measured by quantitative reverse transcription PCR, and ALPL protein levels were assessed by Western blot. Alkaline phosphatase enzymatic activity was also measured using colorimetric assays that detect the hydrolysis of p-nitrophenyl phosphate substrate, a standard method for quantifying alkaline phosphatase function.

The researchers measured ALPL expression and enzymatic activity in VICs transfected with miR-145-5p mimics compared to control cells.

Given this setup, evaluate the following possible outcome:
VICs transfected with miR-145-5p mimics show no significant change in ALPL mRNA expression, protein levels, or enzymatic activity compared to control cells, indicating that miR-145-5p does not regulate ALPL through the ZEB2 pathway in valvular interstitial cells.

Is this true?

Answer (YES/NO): NO